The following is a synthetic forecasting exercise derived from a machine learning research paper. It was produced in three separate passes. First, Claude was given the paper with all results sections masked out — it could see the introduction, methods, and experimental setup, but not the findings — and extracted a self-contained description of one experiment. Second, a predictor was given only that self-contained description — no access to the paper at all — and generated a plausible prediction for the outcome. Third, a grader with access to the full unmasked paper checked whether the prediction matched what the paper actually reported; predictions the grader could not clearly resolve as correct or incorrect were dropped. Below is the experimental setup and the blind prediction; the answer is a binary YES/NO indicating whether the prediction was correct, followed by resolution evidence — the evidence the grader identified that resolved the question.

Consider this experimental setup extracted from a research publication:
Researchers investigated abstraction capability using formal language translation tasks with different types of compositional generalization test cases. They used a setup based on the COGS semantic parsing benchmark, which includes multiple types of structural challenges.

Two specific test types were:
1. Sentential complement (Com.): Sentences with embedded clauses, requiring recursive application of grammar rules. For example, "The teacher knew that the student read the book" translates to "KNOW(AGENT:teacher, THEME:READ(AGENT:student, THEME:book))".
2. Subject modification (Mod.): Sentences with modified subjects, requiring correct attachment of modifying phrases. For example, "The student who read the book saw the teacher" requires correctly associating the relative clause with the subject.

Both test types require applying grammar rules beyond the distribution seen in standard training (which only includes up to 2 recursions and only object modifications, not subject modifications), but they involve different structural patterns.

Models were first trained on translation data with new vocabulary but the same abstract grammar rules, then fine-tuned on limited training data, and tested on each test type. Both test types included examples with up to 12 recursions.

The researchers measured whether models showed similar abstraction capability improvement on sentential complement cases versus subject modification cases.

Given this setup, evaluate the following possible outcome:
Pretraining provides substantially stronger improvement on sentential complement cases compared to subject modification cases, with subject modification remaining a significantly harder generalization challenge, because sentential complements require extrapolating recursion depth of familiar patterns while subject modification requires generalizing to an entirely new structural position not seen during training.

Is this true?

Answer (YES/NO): NO